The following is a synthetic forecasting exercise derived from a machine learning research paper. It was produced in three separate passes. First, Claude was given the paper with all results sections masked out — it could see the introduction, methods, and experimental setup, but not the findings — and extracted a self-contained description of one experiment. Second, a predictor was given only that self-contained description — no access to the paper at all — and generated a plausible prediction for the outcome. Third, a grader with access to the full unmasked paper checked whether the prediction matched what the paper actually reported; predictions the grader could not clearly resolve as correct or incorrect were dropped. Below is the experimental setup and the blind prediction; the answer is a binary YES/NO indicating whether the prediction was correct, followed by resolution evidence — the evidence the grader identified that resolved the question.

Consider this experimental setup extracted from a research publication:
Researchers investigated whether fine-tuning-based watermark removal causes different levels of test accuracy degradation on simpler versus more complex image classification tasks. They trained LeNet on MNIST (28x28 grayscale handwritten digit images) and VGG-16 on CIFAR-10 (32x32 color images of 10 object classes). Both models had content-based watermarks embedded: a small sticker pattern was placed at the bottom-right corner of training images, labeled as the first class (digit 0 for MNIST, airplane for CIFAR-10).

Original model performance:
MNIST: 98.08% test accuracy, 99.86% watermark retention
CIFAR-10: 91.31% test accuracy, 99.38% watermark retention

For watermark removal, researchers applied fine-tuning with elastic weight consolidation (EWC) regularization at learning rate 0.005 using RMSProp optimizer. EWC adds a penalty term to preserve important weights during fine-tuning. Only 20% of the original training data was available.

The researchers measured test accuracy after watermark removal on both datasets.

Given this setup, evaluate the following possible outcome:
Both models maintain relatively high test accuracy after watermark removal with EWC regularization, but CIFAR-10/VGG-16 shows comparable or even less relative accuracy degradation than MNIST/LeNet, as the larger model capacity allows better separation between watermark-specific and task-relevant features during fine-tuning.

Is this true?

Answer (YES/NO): NO